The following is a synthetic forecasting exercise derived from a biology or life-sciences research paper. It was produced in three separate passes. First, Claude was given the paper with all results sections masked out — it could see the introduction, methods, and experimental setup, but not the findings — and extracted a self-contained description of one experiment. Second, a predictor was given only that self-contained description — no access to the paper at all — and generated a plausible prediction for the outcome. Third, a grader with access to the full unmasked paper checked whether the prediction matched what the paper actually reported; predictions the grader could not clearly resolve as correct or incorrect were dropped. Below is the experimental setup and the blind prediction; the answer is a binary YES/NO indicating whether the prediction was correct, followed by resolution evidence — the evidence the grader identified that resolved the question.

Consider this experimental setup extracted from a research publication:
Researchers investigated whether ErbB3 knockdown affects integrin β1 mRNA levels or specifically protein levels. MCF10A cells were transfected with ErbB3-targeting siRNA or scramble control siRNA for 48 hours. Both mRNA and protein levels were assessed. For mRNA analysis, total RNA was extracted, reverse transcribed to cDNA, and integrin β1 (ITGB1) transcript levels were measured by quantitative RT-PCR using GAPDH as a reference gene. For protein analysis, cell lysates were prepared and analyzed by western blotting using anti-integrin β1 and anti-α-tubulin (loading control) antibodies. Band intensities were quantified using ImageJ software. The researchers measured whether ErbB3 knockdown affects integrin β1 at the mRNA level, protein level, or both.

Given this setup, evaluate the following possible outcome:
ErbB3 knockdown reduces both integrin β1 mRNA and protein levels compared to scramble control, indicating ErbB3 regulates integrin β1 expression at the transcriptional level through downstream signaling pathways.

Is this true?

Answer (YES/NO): NO